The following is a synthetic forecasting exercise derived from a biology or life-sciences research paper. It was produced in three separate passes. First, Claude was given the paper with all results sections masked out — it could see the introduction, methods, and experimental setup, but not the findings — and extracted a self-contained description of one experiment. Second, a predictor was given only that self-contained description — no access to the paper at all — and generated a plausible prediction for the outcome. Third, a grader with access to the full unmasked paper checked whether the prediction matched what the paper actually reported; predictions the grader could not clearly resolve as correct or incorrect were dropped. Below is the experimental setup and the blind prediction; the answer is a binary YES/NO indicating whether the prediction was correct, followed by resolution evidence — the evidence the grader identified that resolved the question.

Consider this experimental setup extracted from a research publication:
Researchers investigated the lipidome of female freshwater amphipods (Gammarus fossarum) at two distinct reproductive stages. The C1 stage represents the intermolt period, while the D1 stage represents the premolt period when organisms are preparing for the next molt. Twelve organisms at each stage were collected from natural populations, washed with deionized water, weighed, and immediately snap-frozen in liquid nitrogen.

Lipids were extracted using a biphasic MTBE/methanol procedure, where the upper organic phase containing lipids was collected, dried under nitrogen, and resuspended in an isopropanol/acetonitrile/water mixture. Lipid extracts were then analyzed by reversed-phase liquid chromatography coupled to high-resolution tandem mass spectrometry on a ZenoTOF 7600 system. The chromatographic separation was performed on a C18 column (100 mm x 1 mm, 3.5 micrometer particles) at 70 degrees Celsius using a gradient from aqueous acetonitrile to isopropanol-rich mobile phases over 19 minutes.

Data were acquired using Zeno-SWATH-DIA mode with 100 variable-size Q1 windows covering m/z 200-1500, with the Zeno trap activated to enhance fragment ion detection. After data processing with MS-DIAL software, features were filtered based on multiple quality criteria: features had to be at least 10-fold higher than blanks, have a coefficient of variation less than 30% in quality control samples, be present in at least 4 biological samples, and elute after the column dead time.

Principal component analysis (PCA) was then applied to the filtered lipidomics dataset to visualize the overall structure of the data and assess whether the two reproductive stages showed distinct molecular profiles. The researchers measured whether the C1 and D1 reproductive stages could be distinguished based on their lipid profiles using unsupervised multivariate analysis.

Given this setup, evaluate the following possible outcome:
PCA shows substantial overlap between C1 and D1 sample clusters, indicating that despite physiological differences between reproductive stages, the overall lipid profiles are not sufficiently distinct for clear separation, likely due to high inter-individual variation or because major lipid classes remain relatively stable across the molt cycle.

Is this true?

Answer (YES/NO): NO